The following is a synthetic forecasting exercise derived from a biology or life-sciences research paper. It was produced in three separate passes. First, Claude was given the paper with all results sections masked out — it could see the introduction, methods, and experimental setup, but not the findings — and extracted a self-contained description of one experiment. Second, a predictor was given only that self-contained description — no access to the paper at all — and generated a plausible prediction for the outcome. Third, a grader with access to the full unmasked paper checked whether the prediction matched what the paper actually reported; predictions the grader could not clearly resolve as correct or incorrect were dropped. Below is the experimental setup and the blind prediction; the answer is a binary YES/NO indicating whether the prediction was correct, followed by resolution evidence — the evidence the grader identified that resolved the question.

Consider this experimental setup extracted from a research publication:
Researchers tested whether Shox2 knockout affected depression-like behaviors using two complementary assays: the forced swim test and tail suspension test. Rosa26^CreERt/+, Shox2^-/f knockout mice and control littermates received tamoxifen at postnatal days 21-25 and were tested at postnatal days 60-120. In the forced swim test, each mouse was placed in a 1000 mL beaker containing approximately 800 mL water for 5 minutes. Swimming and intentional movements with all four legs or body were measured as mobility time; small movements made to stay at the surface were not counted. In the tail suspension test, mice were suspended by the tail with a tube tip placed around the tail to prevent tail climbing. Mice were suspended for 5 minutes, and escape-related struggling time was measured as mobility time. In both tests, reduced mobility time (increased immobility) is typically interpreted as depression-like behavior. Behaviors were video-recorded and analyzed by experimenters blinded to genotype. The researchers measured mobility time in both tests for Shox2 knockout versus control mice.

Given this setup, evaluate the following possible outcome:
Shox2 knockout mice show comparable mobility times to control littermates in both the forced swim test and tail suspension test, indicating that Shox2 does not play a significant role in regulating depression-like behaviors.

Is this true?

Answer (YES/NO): YES